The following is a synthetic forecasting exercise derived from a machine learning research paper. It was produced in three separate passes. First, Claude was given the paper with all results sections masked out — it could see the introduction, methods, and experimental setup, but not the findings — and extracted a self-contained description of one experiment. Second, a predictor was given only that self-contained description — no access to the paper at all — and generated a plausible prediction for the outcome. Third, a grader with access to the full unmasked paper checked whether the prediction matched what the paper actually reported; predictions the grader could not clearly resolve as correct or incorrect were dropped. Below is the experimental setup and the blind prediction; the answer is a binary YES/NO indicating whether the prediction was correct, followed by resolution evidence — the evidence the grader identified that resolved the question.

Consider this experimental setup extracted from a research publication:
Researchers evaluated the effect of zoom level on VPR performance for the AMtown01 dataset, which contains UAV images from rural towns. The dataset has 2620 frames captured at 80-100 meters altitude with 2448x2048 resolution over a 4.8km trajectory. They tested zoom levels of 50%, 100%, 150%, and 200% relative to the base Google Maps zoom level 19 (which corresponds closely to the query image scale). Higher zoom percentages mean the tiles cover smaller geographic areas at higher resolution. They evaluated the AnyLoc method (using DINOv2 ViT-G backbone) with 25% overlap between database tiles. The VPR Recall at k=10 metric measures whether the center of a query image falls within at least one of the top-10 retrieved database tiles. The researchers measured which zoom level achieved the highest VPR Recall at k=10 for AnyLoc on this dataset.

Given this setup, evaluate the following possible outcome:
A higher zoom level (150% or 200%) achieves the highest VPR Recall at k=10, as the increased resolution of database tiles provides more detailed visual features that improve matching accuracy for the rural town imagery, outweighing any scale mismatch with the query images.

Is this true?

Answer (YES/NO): NO